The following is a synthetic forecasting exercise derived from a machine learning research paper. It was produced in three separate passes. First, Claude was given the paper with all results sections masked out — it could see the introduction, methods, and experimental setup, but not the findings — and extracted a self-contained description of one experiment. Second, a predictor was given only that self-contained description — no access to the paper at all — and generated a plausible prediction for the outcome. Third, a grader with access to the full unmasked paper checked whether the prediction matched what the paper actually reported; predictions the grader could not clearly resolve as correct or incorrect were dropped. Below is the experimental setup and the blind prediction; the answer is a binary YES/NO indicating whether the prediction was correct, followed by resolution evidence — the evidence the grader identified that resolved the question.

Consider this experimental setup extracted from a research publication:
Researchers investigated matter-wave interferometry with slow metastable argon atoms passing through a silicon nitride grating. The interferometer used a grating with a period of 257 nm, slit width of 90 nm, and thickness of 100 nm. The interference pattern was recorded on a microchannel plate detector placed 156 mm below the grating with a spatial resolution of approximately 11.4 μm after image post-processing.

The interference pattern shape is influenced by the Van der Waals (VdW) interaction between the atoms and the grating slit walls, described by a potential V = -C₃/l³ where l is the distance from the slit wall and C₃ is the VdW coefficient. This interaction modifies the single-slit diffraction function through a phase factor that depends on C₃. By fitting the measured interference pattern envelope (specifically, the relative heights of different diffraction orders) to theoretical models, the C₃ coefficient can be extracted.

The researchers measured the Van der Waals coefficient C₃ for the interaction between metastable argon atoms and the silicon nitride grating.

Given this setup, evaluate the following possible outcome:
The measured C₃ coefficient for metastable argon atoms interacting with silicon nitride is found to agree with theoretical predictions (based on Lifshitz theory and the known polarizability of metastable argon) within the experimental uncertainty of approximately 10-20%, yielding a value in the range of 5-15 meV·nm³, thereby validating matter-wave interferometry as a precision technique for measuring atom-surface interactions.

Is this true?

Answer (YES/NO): YES